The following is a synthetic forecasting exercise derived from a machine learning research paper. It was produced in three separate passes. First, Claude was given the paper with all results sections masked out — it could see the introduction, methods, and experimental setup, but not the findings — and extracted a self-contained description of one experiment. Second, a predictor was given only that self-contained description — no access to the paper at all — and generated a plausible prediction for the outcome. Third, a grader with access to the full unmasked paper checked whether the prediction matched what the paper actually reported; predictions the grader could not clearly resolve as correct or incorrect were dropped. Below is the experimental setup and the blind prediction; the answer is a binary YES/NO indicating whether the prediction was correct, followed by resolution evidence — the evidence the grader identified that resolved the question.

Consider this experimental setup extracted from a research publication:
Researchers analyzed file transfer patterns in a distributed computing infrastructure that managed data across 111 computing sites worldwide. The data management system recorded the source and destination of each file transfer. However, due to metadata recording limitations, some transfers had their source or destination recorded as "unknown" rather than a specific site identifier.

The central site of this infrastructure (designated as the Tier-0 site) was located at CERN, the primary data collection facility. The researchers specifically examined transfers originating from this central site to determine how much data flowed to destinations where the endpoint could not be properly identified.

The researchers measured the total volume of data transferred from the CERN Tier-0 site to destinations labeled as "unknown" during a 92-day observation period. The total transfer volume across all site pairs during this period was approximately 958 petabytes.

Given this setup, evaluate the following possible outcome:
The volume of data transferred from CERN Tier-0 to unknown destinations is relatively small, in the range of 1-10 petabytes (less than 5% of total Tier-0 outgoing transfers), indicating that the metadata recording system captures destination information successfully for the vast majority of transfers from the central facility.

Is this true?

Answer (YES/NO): NO